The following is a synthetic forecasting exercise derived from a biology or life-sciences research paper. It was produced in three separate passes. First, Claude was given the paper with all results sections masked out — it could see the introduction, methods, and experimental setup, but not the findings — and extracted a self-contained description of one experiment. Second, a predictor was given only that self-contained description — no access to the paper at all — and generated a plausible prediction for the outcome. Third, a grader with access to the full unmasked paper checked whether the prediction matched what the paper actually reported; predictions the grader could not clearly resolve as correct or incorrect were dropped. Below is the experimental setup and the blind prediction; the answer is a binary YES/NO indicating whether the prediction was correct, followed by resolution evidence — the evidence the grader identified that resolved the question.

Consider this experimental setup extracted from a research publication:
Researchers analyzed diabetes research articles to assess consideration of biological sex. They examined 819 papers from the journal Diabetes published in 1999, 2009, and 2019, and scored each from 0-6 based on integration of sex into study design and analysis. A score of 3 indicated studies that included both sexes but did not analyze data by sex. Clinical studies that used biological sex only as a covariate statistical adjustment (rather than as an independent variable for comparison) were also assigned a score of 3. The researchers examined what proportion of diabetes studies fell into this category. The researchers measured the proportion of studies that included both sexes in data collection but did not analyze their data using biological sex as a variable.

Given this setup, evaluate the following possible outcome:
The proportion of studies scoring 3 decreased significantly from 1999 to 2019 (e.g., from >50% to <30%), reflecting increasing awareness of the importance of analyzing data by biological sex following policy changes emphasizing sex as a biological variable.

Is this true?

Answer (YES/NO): NO